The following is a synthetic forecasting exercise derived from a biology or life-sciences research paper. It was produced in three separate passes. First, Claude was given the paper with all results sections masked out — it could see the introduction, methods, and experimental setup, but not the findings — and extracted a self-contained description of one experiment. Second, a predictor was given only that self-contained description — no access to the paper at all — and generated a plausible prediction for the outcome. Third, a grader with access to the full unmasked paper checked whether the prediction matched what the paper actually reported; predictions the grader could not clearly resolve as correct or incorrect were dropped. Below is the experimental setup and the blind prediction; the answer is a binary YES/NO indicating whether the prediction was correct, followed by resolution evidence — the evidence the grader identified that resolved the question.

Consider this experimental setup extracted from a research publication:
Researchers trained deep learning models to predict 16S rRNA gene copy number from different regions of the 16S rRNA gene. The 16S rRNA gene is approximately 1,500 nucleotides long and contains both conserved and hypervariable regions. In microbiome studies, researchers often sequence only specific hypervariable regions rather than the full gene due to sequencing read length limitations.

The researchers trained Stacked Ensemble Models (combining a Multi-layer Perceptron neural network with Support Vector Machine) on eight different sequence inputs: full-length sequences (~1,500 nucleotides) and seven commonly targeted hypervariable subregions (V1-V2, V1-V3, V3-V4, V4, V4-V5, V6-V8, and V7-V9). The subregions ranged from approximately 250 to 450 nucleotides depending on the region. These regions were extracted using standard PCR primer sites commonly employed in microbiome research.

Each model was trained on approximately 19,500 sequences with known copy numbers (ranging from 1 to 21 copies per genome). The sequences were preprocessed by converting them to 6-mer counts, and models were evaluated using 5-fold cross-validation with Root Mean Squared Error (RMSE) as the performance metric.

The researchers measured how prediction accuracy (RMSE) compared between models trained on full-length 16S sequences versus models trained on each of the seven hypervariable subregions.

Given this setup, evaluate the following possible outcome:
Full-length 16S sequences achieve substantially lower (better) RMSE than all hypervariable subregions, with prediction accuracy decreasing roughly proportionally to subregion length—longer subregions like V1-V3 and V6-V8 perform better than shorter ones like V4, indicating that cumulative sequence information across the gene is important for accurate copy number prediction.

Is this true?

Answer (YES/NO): NO